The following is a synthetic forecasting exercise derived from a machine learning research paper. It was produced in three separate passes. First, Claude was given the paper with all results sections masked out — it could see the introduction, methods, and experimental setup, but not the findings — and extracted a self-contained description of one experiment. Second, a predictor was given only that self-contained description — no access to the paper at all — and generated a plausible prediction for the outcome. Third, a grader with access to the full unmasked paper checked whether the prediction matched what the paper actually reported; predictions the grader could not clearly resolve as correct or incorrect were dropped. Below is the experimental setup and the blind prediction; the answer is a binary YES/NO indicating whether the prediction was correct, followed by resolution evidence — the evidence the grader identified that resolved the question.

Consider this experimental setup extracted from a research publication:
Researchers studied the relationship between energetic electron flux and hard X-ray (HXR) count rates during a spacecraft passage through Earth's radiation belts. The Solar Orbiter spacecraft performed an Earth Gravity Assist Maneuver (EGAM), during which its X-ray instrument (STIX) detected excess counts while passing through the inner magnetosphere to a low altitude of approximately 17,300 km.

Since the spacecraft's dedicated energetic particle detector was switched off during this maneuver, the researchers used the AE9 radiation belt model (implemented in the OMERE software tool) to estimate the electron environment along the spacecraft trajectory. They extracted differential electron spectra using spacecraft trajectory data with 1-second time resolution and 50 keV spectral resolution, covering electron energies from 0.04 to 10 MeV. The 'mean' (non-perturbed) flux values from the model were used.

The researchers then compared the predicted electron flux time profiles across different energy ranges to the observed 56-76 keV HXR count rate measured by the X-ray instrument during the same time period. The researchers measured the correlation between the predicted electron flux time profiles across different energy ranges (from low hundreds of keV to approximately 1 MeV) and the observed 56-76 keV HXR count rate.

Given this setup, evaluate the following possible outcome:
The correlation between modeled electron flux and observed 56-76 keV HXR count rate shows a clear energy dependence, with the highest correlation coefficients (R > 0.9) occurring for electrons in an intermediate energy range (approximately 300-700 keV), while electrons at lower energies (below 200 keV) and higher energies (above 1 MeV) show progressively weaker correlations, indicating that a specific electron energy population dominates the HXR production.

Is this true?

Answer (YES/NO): NO